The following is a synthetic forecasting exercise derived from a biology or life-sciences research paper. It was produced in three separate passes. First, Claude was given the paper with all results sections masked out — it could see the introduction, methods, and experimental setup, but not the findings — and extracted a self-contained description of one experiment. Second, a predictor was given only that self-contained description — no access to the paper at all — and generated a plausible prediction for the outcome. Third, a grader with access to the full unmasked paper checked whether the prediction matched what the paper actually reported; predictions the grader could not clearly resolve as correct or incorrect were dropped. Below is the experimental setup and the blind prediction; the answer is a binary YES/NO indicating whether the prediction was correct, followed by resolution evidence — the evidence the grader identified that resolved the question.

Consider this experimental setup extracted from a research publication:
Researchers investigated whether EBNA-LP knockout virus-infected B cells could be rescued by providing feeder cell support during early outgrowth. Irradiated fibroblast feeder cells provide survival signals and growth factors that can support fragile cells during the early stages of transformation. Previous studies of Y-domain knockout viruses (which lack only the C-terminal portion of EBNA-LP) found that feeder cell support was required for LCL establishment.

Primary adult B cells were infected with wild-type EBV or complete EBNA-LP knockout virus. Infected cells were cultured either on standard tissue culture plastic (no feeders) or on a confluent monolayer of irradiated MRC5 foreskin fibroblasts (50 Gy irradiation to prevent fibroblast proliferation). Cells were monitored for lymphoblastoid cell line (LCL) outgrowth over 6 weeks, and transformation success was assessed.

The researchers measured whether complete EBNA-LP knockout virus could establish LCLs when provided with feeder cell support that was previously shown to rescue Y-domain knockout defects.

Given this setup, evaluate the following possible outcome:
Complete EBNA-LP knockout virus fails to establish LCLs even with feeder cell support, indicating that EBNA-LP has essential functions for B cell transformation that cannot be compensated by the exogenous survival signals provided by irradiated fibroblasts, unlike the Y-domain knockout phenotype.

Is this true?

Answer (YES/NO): YES